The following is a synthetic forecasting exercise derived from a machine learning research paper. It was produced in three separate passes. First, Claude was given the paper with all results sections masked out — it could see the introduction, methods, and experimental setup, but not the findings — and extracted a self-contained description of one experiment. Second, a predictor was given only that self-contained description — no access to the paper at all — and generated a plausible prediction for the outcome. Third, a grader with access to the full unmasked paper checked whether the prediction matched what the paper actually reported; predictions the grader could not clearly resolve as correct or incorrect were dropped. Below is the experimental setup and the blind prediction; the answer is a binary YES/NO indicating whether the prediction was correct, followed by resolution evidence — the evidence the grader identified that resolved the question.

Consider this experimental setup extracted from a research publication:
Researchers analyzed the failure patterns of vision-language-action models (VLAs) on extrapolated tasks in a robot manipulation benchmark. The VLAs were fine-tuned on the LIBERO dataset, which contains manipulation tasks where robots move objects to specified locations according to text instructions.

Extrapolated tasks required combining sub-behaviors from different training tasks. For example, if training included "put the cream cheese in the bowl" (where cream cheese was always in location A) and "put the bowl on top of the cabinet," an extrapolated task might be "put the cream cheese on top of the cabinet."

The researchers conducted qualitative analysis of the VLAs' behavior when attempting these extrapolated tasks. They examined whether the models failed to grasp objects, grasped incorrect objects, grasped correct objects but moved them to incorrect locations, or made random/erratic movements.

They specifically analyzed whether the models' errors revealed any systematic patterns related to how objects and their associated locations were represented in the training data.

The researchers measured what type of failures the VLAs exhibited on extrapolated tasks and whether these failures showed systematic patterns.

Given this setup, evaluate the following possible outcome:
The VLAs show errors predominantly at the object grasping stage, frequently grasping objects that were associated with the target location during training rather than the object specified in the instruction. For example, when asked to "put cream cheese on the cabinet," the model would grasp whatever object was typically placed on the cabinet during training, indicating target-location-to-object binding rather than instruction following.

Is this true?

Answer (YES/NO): NO